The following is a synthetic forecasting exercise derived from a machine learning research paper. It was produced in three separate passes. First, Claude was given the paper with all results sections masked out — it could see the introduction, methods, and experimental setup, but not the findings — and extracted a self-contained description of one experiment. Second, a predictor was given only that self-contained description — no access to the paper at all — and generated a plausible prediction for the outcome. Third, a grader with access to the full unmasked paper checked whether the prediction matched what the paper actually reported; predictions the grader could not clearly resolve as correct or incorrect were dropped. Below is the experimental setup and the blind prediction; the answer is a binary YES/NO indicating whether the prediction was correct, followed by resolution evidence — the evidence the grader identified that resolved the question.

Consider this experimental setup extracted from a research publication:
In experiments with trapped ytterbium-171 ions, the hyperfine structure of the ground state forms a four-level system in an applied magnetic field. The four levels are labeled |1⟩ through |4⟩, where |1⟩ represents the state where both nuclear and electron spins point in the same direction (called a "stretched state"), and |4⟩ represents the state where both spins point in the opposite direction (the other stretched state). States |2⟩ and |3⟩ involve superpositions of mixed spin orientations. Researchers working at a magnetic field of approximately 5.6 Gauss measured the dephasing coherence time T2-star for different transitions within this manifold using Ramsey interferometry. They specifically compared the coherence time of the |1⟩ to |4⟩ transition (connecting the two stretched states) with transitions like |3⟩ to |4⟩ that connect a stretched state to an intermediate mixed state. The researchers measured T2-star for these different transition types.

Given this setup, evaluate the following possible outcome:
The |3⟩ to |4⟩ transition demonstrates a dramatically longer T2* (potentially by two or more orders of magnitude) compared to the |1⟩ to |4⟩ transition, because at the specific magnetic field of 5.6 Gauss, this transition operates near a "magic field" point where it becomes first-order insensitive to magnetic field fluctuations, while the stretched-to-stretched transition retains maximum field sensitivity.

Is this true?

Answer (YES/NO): NO